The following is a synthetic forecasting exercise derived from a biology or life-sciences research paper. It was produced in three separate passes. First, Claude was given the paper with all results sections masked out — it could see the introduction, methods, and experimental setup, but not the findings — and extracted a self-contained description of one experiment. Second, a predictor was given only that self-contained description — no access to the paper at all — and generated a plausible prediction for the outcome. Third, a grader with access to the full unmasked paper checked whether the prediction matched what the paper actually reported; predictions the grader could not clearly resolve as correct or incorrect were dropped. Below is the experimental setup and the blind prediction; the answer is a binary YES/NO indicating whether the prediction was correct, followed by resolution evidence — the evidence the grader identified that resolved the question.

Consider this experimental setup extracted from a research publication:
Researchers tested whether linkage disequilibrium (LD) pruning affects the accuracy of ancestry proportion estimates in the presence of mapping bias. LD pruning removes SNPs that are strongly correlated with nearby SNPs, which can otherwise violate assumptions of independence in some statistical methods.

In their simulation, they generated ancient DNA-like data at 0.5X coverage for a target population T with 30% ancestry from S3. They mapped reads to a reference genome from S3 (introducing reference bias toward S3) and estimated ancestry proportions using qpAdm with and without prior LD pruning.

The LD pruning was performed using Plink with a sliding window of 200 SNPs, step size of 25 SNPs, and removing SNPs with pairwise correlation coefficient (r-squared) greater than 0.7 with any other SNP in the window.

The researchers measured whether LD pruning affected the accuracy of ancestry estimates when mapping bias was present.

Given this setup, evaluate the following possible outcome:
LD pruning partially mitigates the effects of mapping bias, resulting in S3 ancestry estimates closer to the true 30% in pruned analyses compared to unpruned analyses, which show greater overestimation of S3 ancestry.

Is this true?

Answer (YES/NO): NO